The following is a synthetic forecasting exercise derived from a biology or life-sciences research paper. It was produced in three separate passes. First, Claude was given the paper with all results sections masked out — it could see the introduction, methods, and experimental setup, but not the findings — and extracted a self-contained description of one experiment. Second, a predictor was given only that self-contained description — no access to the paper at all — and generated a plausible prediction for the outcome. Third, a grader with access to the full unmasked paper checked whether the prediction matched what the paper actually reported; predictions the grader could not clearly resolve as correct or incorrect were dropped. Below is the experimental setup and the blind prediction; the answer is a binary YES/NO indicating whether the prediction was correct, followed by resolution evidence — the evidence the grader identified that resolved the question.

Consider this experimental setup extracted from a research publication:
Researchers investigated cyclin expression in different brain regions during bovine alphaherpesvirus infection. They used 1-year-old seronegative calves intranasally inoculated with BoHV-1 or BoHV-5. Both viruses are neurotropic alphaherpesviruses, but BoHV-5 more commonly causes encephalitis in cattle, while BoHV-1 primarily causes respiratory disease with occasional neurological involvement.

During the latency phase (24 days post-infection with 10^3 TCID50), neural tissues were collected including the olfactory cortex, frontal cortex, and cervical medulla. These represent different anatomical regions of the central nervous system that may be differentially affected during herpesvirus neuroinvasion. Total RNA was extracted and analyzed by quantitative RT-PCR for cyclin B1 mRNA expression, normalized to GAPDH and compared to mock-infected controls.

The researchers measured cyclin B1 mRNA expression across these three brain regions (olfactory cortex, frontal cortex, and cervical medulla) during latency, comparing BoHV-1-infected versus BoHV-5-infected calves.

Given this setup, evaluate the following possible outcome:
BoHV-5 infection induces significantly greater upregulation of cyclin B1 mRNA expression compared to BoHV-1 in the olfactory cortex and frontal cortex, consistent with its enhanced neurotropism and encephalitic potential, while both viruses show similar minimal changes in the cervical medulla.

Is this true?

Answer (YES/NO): NO